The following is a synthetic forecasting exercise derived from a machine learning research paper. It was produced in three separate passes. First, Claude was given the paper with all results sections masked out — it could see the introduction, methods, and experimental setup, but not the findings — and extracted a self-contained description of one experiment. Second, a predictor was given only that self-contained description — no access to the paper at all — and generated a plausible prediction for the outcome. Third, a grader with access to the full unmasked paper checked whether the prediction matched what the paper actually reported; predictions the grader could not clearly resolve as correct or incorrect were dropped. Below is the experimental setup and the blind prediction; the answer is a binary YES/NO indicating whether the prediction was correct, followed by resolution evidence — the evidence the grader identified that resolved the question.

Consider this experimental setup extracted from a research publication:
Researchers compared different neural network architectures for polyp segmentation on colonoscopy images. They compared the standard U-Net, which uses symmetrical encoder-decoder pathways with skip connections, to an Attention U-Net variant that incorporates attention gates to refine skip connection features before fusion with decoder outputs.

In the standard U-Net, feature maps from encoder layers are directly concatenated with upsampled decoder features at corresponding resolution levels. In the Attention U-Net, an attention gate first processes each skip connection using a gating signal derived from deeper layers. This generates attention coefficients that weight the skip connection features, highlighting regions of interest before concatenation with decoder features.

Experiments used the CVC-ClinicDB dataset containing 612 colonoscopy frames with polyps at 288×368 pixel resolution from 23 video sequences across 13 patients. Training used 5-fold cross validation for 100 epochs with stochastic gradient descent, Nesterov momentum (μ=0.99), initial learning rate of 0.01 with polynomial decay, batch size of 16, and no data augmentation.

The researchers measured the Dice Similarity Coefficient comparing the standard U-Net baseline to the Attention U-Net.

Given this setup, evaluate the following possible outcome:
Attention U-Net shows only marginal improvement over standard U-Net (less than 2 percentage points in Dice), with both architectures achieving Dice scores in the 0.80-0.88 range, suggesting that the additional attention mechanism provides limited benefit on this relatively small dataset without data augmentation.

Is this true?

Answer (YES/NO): NO